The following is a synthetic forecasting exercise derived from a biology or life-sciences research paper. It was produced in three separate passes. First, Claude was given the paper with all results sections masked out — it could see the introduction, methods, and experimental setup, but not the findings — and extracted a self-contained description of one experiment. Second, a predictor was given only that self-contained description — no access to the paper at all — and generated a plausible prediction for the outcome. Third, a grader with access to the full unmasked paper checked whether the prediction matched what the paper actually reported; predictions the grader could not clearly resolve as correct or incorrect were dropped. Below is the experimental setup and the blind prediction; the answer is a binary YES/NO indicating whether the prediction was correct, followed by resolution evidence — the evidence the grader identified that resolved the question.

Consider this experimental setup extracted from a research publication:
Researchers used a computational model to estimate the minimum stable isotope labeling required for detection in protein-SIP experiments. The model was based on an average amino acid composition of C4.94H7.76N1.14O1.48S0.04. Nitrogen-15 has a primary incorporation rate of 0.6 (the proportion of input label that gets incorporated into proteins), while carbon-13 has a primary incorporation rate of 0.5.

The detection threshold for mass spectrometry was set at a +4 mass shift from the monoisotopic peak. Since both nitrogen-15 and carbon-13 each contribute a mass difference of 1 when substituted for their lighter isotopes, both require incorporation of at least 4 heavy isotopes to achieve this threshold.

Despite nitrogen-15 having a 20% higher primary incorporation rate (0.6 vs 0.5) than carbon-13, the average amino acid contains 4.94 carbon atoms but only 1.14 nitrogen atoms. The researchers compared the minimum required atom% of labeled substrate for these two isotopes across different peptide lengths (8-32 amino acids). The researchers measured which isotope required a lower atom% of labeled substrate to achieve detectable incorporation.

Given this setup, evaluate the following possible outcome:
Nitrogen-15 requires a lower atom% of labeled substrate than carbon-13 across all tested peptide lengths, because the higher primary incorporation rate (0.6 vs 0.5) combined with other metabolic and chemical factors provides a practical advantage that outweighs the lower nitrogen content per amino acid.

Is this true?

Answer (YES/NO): NO